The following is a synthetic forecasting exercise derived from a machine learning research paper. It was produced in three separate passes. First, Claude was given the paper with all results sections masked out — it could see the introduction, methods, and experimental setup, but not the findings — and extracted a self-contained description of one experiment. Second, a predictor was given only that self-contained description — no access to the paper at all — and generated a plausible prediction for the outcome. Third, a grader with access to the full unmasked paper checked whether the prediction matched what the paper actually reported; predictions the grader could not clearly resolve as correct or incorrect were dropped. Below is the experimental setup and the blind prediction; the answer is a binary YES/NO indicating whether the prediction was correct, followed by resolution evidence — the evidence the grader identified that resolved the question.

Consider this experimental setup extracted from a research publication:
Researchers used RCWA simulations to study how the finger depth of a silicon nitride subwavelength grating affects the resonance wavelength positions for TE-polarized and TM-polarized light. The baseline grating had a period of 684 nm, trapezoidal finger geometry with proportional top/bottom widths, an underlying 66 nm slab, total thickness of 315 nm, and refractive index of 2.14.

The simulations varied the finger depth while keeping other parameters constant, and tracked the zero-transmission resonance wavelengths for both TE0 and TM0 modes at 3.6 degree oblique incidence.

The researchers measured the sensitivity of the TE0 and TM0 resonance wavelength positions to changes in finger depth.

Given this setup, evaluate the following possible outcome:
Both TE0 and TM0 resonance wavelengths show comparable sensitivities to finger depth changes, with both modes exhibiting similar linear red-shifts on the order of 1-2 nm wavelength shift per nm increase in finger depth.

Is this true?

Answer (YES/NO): NO